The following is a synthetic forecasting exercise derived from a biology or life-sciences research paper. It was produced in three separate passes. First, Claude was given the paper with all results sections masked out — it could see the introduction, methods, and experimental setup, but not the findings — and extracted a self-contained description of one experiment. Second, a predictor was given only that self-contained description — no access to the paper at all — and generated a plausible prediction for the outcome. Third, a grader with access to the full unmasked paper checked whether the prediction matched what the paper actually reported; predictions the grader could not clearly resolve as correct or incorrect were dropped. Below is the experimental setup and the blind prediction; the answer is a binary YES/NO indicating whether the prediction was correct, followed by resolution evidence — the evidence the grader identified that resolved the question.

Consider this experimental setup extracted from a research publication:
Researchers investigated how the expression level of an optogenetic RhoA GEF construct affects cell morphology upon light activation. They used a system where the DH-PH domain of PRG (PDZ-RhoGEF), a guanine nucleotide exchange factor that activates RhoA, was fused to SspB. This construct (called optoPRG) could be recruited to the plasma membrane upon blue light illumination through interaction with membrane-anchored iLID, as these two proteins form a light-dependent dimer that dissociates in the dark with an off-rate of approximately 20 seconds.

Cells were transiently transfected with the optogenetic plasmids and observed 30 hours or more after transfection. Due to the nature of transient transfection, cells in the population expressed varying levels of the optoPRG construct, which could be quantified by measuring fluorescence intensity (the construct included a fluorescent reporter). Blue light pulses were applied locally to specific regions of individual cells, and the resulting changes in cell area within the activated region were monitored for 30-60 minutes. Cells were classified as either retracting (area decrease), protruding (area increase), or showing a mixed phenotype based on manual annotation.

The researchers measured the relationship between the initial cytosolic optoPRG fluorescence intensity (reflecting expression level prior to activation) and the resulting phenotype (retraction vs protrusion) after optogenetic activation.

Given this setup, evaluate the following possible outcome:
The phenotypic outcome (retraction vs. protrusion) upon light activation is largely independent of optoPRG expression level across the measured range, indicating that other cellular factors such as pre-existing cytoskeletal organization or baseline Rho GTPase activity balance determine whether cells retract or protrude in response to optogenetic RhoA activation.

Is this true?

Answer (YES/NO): NO